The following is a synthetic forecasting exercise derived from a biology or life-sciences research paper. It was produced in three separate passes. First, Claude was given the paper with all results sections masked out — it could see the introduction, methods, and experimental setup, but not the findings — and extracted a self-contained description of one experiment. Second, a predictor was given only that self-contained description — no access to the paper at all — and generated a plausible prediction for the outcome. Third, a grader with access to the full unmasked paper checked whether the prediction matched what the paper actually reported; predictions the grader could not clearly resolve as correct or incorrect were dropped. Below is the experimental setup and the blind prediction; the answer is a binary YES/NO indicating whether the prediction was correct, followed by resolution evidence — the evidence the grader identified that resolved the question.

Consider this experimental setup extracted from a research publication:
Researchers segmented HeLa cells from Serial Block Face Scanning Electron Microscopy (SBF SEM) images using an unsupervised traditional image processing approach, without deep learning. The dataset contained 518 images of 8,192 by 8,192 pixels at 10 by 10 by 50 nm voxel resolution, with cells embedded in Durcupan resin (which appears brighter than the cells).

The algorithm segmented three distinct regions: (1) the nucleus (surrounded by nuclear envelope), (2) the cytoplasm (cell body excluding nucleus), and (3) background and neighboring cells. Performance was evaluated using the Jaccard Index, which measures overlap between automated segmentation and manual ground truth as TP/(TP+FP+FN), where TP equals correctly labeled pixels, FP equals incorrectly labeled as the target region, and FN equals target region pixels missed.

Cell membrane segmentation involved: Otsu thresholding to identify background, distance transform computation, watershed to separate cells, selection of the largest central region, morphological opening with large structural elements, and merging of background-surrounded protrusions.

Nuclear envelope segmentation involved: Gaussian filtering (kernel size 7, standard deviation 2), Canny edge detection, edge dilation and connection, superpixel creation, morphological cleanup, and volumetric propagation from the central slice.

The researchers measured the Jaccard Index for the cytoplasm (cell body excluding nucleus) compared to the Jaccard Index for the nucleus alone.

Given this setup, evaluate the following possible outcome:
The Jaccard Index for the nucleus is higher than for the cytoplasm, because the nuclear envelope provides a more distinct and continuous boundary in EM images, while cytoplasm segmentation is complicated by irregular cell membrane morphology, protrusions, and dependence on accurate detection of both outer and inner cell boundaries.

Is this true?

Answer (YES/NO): YES